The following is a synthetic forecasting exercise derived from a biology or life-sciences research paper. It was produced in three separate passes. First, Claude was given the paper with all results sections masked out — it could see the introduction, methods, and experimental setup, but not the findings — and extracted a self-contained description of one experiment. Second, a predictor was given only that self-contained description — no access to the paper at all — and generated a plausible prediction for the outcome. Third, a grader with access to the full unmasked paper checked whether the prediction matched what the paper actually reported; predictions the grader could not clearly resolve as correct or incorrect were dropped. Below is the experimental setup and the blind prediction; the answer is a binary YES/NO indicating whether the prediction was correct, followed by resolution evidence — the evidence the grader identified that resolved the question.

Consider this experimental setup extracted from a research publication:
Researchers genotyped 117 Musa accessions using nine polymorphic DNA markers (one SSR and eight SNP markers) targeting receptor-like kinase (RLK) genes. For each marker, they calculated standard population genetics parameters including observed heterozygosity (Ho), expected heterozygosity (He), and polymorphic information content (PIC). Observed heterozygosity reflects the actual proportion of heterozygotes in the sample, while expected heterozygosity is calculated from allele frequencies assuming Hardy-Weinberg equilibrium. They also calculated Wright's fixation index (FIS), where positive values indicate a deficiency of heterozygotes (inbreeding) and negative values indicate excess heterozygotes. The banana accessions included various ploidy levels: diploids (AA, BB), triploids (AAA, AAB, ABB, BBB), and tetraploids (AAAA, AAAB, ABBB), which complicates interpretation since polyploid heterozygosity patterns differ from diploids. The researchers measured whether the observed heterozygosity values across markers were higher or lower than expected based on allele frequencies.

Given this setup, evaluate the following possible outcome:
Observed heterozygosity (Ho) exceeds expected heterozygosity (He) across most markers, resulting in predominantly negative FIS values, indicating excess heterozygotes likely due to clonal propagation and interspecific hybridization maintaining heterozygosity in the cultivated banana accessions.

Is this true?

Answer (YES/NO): YES